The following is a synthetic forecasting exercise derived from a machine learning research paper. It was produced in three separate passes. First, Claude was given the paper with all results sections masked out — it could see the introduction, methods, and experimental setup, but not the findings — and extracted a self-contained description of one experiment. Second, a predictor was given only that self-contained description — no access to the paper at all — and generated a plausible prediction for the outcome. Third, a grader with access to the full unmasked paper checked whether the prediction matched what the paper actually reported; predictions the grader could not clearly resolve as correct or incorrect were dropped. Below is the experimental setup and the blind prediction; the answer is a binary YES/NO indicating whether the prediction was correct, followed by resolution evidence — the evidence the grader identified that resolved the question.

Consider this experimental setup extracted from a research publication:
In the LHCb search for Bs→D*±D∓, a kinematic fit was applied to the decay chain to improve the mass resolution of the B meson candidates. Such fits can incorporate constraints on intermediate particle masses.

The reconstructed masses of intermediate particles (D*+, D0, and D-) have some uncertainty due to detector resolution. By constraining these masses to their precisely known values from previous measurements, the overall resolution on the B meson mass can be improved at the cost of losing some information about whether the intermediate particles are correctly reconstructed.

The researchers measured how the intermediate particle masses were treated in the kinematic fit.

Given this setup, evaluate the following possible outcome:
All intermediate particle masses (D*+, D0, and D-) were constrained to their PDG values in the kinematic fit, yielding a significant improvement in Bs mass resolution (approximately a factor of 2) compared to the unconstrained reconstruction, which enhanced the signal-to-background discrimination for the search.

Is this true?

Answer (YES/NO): NO